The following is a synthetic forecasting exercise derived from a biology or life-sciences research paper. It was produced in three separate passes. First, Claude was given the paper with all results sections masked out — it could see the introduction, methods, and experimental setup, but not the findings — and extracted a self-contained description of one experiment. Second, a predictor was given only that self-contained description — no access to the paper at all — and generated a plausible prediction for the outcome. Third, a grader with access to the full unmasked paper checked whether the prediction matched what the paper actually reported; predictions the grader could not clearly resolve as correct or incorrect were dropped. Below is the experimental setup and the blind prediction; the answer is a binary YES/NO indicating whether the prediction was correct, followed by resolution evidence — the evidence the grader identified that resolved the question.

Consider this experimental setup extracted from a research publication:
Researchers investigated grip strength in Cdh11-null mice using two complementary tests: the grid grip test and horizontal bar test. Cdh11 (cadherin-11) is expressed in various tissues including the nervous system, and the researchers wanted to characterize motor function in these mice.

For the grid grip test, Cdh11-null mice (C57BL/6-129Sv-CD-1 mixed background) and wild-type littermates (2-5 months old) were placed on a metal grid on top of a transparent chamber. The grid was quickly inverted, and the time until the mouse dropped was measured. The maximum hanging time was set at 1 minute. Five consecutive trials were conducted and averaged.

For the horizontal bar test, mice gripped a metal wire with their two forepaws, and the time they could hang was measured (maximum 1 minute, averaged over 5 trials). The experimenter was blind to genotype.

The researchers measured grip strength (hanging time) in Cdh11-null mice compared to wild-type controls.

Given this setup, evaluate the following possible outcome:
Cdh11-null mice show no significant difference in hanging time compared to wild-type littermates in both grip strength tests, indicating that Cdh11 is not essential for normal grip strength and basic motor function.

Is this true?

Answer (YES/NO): NO